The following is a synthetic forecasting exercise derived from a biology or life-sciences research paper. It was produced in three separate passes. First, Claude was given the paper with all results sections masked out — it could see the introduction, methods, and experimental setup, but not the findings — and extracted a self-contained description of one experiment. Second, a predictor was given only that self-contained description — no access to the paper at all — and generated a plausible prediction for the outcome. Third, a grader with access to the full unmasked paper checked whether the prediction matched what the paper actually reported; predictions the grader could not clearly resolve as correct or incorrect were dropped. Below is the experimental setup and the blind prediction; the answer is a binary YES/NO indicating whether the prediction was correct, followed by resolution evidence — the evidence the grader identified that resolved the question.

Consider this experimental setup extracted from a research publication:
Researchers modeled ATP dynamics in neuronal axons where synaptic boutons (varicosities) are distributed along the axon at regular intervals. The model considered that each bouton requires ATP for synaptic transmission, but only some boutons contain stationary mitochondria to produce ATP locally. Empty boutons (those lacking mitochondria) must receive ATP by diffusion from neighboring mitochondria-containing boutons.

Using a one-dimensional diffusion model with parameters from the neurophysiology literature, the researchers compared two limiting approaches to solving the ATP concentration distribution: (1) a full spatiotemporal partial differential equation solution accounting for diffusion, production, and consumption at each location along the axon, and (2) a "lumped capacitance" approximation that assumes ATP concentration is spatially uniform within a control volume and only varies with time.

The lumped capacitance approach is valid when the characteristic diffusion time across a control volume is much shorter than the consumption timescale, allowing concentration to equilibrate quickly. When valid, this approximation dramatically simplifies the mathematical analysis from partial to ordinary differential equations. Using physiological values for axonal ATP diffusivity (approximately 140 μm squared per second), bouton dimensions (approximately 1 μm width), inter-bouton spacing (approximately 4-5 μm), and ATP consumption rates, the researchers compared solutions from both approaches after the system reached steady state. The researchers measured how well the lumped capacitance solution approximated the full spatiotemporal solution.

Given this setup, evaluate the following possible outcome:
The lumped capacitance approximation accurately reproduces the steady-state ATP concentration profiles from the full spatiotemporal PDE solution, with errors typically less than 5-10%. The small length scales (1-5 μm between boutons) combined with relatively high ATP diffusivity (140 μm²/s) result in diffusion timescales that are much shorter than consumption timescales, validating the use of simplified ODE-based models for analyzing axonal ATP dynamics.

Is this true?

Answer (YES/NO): YES